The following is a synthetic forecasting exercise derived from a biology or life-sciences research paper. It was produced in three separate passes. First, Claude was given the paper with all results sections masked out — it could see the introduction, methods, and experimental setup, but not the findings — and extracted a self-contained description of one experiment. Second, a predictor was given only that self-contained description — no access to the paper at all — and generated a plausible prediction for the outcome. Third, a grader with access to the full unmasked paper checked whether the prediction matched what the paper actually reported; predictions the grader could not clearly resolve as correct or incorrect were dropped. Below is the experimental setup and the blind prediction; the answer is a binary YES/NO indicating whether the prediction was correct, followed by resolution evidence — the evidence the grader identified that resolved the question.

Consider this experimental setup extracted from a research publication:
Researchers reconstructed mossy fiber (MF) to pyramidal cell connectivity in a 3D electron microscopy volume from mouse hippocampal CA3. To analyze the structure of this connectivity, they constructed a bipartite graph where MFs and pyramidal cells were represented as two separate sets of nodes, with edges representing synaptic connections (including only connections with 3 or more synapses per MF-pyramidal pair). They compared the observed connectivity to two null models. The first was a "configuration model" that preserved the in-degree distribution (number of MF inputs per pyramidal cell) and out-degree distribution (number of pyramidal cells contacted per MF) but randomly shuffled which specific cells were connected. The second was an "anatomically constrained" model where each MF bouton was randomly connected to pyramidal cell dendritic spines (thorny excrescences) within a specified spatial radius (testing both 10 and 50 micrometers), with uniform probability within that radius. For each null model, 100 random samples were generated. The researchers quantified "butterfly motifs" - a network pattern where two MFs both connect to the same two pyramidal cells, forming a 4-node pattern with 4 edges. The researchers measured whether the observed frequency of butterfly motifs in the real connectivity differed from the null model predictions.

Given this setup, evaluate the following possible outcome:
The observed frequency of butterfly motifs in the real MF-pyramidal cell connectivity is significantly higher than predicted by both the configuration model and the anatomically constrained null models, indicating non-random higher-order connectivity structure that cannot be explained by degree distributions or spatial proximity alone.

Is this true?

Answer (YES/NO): NO